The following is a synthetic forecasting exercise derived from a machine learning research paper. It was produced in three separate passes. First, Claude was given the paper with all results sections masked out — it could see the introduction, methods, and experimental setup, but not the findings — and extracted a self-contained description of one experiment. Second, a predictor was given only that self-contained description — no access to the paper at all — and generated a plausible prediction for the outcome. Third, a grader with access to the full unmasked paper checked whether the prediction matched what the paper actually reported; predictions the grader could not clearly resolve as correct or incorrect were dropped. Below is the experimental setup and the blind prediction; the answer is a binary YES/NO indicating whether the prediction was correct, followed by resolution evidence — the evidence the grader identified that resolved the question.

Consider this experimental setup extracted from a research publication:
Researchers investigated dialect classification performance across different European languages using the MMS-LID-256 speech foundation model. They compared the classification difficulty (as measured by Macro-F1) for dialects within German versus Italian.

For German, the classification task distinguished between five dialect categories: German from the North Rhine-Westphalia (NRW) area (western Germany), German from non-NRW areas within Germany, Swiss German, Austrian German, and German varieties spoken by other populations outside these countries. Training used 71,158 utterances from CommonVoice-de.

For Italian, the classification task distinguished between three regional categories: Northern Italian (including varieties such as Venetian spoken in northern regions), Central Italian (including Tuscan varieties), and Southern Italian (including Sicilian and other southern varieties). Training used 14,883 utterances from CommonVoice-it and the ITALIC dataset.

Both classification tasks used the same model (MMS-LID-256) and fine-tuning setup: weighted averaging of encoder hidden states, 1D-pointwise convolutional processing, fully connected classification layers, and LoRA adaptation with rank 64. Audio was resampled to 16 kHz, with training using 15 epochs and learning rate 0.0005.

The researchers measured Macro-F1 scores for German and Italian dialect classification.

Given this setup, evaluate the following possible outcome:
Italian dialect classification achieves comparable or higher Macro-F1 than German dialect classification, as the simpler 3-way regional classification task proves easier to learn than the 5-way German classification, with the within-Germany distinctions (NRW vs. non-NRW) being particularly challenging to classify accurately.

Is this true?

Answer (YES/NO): NO